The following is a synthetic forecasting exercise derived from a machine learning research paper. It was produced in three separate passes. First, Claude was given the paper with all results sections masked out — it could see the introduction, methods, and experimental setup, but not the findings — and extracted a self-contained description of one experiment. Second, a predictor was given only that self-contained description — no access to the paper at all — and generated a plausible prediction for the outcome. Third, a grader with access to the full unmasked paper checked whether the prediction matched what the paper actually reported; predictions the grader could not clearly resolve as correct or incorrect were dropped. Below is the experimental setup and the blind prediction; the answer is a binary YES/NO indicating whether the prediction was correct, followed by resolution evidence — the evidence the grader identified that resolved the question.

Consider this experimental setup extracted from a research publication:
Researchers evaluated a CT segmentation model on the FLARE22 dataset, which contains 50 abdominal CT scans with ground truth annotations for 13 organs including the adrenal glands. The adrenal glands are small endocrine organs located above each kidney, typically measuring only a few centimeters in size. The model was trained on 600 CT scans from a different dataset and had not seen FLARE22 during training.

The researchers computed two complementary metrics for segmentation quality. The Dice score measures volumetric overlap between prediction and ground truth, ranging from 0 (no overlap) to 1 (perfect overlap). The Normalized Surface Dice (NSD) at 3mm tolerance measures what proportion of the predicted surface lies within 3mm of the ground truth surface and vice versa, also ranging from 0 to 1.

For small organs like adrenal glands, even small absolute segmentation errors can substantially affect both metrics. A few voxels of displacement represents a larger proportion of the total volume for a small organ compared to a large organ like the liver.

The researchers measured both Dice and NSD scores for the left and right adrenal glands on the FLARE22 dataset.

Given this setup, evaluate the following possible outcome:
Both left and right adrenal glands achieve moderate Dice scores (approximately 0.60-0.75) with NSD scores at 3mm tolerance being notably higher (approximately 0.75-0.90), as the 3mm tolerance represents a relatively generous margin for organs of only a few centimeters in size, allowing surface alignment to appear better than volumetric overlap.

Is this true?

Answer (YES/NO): NO